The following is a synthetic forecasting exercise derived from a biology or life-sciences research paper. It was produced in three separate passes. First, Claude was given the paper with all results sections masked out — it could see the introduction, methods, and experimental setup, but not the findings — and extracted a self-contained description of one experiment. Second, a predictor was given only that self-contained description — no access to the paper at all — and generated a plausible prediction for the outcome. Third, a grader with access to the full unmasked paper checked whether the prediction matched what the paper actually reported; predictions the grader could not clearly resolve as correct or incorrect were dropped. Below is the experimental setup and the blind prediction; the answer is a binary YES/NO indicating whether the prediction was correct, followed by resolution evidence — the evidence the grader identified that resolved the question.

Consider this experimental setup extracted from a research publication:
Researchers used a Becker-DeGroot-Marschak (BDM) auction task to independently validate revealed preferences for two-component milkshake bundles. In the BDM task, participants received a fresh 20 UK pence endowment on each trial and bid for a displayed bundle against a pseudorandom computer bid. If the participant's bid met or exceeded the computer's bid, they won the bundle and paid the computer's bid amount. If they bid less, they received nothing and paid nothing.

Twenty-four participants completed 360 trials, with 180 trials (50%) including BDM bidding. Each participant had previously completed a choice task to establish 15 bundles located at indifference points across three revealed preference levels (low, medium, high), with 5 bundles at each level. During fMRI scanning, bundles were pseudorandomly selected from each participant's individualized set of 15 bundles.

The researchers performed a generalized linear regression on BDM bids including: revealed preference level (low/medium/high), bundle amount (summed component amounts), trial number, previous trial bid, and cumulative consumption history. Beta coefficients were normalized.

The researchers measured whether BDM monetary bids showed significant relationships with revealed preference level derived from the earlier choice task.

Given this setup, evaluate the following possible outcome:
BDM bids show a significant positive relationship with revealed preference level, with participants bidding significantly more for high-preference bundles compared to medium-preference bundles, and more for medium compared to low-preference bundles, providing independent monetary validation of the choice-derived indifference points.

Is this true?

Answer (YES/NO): YES